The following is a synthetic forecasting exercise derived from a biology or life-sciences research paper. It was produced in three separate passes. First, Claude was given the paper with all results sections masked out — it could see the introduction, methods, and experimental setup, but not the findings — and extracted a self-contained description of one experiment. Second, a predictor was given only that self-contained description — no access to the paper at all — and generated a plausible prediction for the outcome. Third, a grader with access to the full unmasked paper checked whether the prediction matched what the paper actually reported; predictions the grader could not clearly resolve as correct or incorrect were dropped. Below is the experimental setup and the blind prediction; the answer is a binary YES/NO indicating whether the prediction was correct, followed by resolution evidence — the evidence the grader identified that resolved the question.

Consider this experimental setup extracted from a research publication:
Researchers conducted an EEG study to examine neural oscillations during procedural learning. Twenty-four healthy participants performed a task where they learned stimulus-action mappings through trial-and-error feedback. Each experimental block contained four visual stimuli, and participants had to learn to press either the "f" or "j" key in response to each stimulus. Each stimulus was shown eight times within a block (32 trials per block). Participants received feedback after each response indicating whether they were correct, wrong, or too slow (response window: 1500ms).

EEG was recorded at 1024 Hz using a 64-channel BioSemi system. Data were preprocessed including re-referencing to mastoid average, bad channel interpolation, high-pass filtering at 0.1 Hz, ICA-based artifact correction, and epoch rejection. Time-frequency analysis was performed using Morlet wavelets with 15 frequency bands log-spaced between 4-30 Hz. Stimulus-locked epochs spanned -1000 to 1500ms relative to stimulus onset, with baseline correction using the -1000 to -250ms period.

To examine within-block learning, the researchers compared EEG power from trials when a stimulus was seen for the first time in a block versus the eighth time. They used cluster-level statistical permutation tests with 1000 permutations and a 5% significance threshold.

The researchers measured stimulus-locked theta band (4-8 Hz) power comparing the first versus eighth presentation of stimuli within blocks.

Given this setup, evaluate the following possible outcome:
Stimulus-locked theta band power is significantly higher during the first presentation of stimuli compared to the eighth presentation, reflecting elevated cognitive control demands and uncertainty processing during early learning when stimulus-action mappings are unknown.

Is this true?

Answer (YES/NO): NO